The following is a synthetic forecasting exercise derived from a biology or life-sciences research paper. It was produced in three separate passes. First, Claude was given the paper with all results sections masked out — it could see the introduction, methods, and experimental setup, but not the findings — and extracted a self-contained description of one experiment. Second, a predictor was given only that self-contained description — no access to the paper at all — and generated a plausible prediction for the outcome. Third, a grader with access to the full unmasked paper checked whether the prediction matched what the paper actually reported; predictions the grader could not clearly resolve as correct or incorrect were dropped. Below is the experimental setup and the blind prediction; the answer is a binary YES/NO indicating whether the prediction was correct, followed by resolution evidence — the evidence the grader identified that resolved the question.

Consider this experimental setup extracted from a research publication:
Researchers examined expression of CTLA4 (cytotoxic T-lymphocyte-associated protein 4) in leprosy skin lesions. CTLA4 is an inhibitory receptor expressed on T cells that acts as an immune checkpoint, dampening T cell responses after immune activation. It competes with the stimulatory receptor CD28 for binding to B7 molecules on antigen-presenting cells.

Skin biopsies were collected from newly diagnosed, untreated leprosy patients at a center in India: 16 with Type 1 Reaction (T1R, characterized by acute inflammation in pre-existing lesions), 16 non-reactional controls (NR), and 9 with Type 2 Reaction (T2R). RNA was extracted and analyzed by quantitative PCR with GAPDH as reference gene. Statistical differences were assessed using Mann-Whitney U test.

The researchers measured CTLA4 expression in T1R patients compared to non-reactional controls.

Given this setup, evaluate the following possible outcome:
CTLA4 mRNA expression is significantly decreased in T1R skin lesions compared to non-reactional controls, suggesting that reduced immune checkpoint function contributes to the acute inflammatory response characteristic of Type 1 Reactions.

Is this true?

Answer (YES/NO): NO